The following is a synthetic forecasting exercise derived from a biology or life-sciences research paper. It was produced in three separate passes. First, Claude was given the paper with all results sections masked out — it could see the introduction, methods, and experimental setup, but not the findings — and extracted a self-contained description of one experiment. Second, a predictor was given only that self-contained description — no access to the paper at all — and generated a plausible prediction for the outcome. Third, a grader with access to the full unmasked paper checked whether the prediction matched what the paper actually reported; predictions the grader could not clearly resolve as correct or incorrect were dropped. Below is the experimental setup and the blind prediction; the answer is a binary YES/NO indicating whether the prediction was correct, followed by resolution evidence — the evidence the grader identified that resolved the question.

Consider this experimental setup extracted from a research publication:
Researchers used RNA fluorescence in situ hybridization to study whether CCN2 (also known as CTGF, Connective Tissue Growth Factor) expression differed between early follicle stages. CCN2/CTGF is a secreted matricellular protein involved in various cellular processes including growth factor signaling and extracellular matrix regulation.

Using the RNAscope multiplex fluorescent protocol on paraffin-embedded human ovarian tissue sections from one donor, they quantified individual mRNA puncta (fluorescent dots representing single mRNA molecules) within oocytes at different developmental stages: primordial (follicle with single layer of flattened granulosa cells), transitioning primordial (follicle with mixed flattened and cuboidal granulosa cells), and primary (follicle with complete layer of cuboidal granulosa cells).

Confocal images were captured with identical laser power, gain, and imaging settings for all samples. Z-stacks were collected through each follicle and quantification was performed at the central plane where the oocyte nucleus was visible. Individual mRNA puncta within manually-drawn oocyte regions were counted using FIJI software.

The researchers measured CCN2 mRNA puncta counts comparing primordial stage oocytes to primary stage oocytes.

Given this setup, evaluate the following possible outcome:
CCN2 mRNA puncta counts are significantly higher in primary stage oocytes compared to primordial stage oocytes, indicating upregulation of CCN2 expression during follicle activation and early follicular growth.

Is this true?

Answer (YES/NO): NO